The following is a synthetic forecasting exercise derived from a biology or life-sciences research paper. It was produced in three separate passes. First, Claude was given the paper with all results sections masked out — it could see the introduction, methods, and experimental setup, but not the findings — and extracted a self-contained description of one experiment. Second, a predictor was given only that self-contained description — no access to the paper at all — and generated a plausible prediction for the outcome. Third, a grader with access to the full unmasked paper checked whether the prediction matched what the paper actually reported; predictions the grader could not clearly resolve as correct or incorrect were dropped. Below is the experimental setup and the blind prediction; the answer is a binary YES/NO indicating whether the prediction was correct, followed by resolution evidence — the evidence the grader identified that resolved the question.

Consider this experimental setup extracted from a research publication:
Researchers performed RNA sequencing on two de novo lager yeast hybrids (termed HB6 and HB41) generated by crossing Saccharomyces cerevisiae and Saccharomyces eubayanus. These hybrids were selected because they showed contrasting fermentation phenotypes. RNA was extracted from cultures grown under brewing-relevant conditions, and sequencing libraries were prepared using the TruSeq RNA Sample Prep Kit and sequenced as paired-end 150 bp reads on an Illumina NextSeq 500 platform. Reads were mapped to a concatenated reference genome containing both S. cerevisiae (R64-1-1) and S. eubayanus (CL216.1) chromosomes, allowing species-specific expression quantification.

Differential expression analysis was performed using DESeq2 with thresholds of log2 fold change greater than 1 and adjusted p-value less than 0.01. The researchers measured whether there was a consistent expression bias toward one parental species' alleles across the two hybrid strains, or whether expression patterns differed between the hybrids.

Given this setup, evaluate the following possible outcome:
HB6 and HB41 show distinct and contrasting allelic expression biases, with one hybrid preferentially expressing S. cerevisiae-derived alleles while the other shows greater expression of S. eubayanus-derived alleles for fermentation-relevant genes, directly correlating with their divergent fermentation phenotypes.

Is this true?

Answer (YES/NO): YES